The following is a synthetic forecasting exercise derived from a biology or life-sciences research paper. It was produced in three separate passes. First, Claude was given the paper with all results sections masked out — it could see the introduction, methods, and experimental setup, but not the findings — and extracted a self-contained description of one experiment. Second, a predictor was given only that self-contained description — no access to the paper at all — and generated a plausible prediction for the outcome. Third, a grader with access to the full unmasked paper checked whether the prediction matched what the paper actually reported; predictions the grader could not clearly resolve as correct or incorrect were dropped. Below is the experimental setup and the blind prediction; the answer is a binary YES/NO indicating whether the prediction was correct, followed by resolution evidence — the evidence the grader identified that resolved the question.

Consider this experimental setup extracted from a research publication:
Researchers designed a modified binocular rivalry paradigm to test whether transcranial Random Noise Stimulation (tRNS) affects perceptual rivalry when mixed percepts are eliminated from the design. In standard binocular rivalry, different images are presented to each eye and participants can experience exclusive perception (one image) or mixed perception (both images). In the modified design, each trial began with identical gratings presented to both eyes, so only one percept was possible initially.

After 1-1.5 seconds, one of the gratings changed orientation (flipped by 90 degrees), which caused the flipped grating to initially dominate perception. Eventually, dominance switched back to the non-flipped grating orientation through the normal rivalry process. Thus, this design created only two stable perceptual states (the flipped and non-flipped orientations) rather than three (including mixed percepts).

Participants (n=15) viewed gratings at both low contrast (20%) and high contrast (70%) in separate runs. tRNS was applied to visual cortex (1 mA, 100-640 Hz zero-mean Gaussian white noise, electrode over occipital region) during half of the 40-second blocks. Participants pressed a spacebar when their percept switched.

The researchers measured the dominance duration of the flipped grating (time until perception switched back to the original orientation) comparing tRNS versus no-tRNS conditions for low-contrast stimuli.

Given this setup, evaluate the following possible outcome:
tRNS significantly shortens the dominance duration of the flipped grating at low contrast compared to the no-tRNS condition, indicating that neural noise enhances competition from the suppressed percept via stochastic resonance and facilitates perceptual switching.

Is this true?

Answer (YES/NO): NO